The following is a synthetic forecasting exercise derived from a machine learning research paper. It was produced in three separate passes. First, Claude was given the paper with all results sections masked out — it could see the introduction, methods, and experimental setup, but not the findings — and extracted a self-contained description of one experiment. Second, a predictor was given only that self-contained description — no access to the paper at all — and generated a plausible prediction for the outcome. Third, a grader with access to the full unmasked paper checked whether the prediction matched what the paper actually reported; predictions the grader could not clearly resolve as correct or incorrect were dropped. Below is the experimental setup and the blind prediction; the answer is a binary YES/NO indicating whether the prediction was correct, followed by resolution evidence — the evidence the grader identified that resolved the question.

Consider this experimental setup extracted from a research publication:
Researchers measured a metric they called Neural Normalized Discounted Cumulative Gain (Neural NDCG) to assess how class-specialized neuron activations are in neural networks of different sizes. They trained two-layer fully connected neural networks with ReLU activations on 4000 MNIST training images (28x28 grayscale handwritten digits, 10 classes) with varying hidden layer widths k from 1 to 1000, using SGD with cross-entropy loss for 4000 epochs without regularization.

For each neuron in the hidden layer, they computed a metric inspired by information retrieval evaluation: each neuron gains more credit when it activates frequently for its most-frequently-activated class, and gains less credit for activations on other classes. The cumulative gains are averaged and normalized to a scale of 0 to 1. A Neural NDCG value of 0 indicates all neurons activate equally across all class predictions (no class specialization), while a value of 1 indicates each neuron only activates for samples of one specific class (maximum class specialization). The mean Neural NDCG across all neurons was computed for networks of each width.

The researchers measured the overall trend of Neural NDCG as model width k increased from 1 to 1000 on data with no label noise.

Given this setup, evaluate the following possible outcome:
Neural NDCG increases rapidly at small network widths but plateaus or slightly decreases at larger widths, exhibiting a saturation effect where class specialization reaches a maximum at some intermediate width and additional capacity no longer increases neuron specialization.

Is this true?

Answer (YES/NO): NO